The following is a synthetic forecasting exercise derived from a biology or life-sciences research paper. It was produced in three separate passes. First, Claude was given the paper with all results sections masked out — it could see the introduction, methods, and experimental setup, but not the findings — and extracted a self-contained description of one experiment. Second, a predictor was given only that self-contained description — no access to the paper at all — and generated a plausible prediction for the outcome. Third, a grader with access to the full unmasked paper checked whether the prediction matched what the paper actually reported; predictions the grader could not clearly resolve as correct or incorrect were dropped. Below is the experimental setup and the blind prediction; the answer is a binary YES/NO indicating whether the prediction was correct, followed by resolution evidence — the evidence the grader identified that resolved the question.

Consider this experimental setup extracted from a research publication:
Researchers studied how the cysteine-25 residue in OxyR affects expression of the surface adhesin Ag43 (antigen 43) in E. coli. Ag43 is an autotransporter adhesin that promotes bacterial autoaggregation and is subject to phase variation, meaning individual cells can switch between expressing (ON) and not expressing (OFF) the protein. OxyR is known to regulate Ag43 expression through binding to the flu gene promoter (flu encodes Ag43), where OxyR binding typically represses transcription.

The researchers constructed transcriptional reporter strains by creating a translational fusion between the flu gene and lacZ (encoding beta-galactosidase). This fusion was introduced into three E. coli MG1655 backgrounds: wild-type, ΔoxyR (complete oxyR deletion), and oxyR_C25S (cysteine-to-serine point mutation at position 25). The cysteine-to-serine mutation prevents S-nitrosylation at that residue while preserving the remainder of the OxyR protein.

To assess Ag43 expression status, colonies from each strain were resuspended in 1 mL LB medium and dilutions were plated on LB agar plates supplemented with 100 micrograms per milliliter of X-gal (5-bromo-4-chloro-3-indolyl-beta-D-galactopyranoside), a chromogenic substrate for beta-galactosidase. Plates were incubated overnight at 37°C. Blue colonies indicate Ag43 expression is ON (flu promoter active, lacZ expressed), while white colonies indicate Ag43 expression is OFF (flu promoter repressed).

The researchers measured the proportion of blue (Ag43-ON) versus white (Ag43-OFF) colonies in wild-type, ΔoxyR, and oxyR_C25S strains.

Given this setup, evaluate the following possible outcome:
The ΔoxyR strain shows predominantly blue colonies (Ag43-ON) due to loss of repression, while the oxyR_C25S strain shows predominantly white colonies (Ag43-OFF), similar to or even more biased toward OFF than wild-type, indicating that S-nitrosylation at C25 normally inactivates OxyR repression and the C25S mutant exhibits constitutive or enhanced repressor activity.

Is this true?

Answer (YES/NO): NO